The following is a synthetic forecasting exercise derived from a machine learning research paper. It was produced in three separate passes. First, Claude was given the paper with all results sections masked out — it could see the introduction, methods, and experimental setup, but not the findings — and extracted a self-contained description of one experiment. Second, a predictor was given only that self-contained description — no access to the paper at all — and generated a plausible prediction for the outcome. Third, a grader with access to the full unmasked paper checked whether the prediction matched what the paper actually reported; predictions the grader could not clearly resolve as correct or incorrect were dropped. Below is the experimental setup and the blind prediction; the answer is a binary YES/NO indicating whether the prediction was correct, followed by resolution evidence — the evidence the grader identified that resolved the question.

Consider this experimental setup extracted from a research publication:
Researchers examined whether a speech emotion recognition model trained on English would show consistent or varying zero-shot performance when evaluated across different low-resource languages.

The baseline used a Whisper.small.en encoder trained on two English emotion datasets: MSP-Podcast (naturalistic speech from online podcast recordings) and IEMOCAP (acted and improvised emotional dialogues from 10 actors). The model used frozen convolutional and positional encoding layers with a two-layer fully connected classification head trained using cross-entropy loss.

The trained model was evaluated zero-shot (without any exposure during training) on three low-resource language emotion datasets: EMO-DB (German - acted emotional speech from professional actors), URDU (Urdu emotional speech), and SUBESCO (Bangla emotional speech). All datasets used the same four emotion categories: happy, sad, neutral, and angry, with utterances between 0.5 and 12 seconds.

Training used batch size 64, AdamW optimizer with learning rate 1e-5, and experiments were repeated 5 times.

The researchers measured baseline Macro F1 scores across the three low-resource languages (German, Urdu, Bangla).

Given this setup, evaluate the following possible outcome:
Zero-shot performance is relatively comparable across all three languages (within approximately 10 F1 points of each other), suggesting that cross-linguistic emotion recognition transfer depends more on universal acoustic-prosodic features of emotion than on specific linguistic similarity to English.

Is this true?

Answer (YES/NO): NO